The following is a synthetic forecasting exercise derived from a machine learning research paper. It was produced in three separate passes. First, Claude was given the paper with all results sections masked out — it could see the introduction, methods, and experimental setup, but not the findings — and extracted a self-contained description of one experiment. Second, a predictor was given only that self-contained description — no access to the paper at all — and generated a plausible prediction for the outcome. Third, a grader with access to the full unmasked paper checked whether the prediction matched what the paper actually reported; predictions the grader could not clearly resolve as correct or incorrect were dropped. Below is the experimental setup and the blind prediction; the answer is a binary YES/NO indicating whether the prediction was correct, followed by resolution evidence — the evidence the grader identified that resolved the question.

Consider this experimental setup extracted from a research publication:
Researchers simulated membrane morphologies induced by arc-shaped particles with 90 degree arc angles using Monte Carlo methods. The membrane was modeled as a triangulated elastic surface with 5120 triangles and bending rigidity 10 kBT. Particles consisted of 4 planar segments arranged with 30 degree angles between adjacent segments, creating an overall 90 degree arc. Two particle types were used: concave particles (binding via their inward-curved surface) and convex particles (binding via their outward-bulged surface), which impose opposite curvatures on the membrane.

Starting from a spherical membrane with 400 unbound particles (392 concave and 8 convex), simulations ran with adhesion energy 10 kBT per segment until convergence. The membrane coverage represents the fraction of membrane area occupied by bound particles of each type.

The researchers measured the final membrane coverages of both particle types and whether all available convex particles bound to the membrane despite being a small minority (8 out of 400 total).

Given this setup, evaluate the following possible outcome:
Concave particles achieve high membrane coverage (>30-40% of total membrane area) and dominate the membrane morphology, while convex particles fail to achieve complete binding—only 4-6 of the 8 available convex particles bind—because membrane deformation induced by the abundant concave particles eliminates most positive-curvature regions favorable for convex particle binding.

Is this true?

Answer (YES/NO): NO